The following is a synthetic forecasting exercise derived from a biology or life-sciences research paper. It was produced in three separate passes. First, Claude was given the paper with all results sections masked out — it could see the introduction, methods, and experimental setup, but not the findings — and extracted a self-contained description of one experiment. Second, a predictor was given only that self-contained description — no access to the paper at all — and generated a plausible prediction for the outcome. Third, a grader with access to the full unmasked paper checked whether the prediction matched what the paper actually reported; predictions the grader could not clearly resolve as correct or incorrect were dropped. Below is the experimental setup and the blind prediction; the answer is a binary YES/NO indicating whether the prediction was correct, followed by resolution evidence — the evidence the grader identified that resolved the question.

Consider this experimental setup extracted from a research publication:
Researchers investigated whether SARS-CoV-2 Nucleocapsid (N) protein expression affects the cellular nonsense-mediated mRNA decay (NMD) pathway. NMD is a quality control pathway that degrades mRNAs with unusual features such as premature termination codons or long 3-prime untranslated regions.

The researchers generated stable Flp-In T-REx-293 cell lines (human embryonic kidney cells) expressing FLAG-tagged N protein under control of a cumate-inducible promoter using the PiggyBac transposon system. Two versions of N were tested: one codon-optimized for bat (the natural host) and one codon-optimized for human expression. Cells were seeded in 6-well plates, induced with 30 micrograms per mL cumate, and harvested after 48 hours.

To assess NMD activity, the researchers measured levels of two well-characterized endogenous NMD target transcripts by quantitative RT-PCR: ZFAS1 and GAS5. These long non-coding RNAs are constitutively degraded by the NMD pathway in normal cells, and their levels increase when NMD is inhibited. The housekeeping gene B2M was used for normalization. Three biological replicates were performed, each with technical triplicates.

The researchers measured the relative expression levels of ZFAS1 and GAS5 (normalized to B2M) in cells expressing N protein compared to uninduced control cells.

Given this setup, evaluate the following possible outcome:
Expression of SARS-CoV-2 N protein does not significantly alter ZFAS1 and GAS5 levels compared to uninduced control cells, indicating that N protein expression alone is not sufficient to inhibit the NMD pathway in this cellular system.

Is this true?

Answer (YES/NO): YES